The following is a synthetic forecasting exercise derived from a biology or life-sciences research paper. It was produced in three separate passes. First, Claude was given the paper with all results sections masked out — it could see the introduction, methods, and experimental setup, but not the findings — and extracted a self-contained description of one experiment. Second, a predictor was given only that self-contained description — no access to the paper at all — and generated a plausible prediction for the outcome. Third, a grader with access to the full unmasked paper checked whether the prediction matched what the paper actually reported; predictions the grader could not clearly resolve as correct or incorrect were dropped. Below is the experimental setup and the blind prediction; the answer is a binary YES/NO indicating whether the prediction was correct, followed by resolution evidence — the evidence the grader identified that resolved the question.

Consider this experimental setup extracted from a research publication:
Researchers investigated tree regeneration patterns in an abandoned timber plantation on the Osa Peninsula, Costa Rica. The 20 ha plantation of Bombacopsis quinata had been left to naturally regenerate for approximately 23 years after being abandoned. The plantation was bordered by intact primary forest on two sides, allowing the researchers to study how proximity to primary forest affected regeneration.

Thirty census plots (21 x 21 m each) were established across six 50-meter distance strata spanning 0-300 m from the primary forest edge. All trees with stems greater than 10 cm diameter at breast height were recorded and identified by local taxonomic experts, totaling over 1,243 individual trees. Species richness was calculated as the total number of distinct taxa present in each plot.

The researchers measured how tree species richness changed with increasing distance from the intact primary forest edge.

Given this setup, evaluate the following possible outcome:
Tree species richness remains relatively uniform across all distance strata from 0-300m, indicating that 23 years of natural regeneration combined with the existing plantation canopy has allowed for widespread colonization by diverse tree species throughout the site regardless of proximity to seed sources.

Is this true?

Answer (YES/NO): NO